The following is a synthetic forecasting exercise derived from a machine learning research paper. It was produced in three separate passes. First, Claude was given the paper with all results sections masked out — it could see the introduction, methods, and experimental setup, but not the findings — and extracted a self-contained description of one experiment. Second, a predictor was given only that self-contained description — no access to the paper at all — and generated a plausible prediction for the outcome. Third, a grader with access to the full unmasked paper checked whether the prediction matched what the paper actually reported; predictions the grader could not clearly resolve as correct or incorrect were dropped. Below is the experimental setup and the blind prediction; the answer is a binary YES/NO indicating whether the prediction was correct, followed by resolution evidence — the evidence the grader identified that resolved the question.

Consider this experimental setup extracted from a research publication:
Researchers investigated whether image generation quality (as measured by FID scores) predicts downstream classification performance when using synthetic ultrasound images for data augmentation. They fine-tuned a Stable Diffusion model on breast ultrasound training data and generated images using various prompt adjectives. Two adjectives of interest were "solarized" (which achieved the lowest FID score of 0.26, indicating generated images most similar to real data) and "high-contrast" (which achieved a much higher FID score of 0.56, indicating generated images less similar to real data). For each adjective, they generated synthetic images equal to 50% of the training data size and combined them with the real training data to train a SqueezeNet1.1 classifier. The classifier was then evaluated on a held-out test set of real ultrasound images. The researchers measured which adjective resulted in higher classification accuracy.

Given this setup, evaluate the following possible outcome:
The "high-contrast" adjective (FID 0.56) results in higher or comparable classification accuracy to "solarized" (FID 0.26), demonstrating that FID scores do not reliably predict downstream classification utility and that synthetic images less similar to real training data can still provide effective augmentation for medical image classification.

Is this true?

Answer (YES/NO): YES